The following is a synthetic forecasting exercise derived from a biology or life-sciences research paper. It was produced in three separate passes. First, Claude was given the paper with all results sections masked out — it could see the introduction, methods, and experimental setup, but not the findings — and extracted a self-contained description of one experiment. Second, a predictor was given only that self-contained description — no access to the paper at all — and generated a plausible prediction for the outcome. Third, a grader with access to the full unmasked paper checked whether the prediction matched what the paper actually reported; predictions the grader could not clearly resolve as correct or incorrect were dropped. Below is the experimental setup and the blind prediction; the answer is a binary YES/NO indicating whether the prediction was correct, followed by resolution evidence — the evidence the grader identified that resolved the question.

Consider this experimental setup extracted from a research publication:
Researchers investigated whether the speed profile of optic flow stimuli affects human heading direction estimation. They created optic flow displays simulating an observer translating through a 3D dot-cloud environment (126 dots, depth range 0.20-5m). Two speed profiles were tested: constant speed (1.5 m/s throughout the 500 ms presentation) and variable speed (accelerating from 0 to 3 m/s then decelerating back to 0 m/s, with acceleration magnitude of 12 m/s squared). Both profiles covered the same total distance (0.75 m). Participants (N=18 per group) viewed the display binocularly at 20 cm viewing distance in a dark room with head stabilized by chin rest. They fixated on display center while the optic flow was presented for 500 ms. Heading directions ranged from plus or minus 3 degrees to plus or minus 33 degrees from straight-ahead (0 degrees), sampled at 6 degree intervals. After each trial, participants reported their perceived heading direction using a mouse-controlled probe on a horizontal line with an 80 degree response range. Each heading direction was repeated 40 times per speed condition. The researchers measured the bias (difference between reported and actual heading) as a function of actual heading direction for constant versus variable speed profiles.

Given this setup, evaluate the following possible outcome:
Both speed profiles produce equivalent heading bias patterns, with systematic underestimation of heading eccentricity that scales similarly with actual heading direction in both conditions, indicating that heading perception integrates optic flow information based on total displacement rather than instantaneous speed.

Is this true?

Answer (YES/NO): YES